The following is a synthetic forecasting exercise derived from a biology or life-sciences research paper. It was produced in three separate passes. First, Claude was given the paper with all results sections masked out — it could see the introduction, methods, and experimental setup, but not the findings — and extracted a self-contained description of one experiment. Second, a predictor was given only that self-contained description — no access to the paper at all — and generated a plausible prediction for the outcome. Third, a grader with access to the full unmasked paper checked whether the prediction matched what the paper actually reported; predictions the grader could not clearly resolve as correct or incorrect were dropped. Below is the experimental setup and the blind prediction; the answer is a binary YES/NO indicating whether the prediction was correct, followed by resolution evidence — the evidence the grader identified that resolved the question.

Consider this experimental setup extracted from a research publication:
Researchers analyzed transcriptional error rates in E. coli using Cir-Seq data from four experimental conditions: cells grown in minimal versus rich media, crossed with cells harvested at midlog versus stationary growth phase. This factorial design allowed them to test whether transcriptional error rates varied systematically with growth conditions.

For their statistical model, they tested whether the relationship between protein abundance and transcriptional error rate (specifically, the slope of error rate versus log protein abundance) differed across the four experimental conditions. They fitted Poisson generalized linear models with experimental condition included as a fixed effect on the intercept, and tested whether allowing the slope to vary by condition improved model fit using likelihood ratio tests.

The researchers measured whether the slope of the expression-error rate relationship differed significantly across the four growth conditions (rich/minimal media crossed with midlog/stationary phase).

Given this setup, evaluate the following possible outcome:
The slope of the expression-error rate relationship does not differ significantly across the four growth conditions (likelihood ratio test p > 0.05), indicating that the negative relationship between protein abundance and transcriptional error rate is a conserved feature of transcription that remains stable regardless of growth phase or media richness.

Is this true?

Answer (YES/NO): YES